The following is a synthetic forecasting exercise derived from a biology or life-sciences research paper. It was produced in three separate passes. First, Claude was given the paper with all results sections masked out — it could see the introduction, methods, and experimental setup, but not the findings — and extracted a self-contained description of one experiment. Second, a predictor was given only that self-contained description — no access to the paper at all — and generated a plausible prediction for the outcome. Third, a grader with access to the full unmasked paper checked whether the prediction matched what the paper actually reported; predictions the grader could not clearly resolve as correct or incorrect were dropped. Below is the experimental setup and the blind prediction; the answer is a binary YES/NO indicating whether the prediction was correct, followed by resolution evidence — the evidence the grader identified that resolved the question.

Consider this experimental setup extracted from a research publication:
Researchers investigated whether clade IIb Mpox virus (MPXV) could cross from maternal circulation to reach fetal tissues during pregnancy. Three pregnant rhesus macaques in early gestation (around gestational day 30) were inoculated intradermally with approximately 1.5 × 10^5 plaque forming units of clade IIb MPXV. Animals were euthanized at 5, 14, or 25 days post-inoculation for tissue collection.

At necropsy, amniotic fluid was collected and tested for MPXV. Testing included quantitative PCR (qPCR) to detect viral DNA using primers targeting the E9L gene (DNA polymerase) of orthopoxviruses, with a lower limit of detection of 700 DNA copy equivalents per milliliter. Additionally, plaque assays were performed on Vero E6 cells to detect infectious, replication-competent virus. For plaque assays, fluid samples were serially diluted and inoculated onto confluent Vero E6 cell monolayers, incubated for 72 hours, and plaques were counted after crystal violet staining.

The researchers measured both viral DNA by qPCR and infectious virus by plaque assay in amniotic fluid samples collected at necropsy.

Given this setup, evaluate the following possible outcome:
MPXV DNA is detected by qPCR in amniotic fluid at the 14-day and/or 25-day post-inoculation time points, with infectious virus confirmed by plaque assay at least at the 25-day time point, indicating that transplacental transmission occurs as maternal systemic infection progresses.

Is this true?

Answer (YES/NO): NO